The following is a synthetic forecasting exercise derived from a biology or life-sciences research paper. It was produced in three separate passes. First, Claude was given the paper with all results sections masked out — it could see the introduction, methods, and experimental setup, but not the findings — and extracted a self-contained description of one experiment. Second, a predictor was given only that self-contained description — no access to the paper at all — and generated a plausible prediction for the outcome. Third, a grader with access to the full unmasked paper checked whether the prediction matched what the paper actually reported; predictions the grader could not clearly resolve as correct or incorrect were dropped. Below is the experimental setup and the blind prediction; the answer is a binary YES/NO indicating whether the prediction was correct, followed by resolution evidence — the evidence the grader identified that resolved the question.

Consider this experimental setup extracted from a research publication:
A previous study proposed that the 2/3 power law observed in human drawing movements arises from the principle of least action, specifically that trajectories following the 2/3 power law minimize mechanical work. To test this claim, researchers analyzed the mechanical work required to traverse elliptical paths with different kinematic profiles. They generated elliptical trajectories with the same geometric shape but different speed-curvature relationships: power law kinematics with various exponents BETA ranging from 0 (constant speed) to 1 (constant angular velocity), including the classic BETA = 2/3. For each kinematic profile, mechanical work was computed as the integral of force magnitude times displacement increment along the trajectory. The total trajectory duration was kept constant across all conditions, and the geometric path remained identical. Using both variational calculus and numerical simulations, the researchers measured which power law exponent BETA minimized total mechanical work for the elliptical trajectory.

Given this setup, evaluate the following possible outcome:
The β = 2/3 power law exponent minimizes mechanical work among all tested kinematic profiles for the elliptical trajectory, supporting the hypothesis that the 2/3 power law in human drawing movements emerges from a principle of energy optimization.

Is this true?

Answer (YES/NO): NO